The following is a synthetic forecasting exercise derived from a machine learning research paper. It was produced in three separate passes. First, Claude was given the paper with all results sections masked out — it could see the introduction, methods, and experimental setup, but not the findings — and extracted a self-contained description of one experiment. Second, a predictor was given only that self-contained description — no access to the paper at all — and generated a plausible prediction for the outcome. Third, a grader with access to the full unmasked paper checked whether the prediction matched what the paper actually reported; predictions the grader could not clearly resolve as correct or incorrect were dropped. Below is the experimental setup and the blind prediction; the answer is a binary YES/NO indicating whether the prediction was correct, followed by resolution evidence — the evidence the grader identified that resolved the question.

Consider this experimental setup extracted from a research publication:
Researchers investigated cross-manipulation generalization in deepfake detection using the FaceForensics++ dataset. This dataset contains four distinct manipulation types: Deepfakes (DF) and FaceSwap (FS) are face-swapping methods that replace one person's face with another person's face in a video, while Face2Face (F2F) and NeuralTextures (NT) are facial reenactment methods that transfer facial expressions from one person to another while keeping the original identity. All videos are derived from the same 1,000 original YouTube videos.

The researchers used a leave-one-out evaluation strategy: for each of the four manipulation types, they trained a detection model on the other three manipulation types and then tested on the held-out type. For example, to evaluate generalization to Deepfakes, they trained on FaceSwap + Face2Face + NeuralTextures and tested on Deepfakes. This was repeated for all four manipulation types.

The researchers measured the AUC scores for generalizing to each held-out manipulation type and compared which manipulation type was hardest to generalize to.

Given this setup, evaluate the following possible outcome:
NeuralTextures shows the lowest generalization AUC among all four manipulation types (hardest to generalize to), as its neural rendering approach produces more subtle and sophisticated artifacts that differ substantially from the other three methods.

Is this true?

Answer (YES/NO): NO